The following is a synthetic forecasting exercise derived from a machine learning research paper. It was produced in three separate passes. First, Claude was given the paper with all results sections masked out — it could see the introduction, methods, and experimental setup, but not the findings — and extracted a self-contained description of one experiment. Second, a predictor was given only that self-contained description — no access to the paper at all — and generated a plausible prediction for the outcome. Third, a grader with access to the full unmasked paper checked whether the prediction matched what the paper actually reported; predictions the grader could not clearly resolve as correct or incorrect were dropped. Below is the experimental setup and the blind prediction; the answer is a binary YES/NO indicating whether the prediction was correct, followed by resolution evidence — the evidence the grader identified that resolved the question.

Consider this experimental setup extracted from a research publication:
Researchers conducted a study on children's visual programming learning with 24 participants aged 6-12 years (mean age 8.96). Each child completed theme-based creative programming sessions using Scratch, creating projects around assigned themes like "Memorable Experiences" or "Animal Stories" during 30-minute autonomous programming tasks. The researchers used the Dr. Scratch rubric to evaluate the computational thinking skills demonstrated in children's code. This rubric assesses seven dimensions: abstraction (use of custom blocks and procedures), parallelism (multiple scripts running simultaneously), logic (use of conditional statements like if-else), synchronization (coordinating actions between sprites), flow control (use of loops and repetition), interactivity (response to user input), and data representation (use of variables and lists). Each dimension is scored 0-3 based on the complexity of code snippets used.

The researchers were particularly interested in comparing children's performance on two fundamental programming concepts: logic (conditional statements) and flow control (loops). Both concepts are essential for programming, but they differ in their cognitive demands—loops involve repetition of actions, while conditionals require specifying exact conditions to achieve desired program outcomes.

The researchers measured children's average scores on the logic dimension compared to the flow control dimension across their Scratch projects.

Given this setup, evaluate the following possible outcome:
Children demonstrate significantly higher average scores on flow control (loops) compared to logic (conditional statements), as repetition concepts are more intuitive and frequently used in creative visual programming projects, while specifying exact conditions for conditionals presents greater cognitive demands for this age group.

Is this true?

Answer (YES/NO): YES